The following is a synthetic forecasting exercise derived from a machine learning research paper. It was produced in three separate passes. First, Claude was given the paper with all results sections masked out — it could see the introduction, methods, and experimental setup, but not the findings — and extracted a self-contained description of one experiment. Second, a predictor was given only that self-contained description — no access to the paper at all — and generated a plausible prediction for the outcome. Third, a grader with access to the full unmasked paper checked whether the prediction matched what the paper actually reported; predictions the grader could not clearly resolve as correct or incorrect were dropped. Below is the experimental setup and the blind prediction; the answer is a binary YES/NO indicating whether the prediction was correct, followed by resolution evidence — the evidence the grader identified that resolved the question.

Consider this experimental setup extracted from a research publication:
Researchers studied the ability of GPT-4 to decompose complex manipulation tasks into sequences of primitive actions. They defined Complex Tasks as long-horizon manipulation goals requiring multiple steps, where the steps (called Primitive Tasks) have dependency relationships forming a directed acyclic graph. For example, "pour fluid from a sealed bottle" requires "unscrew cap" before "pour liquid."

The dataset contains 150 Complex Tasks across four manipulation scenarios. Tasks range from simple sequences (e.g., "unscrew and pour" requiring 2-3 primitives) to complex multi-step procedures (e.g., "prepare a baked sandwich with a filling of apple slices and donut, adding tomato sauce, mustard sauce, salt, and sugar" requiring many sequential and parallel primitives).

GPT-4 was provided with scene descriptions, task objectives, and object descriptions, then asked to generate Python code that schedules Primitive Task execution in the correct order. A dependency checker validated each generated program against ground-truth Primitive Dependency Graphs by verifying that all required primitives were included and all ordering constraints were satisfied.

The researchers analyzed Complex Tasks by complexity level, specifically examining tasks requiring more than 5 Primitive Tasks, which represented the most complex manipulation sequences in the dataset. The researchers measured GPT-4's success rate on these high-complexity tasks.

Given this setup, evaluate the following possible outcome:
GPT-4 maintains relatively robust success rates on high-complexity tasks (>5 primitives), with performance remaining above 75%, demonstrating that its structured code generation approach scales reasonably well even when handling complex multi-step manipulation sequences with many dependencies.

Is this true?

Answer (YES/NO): NO